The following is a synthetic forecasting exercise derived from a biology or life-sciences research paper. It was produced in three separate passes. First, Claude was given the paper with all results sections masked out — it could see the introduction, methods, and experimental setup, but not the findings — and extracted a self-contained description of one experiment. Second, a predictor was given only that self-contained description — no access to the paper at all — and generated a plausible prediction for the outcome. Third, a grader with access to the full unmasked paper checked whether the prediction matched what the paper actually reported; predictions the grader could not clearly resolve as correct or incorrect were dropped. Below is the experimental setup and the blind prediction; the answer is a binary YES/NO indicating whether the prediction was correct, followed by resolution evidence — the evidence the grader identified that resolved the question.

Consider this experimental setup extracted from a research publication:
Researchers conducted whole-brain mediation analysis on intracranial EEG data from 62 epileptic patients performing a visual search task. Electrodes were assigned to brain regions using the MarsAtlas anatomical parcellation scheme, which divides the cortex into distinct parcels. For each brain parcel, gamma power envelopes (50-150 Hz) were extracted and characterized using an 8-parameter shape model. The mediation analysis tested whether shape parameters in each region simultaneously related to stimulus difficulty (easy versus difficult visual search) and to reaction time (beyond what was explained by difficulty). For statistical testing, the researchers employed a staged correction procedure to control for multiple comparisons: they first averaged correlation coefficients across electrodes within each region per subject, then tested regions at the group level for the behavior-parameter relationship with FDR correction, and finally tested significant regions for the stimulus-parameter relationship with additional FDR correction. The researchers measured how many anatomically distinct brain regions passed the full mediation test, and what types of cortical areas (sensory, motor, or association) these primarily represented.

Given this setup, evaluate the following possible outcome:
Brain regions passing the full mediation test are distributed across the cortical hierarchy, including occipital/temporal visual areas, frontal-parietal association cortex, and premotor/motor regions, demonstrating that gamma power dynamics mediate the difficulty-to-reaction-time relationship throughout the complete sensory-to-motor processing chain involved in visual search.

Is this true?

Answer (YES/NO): YES